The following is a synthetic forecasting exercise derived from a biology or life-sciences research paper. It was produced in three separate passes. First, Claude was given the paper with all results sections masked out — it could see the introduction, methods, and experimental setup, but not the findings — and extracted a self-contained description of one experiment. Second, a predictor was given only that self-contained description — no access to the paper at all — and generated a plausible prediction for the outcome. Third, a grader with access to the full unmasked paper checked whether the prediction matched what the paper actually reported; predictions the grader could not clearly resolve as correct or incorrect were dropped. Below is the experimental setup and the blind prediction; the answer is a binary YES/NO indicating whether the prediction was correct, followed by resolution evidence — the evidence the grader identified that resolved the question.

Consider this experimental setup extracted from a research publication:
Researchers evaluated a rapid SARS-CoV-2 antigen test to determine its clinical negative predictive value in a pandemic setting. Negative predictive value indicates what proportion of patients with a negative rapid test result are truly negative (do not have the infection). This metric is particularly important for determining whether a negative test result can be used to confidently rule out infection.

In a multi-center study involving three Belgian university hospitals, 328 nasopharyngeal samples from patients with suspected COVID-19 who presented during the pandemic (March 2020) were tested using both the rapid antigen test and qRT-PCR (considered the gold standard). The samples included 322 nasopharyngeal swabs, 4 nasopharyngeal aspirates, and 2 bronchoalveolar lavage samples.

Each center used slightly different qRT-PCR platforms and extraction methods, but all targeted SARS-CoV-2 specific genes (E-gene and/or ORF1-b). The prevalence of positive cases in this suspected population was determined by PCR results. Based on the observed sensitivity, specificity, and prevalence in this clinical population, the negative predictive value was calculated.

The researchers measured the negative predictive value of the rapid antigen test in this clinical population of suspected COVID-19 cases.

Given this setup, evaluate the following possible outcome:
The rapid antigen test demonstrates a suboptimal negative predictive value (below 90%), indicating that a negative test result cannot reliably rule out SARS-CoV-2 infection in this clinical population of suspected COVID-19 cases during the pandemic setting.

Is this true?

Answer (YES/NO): YES